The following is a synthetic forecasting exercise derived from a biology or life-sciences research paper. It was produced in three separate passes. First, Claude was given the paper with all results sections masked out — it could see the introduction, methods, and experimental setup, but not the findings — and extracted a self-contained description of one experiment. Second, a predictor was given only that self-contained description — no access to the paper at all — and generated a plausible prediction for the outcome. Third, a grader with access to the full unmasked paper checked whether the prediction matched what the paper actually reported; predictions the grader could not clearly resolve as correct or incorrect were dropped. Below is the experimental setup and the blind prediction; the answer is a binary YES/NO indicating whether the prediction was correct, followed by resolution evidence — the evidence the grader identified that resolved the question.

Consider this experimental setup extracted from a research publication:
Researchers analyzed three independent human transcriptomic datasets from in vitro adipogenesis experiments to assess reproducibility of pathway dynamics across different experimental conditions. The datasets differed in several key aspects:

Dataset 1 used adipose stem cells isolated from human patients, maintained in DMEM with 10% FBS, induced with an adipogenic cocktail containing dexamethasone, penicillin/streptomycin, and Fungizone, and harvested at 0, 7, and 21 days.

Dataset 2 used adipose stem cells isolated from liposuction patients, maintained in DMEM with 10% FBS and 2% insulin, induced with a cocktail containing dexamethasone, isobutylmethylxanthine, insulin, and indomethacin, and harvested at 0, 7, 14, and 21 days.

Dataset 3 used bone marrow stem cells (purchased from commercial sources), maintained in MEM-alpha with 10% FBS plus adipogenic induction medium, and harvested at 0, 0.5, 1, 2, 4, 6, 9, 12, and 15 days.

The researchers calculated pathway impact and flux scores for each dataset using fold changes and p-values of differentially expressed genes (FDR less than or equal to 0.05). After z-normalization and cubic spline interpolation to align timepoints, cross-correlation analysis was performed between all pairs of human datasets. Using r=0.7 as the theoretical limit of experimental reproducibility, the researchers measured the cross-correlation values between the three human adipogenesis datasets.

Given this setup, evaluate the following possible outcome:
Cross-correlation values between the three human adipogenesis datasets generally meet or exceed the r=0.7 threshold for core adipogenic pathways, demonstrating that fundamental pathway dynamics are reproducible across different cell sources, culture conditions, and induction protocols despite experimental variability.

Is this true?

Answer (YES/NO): NO